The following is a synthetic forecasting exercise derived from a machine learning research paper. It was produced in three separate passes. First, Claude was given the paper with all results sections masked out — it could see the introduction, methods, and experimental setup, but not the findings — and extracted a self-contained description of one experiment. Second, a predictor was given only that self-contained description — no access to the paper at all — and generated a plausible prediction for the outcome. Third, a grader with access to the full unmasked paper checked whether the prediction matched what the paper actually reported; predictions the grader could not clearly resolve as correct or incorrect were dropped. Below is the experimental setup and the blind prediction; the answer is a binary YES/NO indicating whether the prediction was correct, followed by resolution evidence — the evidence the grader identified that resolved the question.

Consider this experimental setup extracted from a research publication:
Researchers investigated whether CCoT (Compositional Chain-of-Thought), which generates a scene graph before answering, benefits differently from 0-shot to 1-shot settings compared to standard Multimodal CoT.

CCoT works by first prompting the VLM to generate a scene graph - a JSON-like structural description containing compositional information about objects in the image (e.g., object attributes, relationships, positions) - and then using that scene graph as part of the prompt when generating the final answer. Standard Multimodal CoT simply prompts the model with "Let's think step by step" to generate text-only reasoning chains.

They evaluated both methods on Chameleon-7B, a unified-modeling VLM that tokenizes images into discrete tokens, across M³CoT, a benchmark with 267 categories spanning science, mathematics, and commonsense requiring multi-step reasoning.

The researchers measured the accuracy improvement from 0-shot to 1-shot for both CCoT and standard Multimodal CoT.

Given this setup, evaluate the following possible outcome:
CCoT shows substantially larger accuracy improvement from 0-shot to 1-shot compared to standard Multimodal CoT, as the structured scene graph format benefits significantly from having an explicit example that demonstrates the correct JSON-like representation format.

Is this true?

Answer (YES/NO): NO